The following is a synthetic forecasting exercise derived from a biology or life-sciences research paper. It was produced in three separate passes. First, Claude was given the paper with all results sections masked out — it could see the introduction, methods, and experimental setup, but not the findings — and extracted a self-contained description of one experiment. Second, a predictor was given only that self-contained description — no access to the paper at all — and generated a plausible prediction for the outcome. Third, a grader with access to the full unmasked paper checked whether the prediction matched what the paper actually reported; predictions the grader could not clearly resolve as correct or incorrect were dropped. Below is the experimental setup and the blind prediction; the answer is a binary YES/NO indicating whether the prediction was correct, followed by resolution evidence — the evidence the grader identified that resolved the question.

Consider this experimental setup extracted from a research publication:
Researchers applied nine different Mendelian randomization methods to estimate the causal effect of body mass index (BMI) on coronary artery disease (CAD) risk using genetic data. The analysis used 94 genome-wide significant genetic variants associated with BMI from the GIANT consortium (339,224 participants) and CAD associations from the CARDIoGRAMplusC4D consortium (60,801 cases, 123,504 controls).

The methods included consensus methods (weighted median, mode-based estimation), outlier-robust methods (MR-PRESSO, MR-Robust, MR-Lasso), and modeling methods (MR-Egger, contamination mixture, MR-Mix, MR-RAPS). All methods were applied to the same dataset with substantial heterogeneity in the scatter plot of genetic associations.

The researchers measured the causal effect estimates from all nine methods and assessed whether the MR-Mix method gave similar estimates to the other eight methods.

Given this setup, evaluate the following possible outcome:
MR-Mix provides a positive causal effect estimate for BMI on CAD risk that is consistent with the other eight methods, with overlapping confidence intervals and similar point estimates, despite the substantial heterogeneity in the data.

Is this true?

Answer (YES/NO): NO